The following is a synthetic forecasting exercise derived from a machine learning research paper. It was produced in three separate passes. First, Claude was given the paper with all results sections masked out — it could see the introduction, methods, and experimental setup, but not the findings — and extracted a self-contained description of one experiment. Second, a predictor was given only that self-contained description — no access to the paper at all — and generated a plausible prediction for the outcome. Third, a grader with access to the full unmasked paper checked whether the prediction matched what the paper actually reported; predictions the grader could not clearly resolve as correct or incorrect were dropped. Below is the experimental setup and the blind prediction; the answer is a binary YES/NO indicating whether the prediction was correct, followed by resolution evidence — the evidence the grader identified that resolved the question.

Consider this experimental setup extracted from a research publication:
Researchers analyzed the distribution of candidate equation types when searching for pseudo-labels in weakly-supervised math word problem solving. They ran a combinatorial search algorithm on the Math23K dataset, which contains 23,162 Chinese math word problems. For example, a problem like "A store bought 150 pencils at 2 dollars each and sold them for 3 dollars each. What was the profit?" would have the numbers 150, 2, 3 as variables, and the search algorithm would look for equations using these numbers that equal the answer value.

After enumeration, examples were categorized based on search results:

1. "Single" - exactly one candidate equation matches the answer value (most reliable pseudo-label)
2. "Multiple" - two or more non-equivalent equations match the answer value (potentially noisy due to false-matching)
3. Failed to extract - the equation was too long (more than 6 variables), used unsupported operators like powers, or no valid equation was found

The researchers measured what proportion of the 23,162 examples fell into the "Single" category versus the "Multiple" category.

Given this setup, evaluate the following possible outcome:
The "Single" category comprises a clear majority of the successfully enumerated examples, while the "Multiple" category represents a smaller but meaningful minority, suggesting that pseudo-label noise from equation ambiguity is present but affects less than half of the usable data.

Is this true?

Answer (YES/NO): YES